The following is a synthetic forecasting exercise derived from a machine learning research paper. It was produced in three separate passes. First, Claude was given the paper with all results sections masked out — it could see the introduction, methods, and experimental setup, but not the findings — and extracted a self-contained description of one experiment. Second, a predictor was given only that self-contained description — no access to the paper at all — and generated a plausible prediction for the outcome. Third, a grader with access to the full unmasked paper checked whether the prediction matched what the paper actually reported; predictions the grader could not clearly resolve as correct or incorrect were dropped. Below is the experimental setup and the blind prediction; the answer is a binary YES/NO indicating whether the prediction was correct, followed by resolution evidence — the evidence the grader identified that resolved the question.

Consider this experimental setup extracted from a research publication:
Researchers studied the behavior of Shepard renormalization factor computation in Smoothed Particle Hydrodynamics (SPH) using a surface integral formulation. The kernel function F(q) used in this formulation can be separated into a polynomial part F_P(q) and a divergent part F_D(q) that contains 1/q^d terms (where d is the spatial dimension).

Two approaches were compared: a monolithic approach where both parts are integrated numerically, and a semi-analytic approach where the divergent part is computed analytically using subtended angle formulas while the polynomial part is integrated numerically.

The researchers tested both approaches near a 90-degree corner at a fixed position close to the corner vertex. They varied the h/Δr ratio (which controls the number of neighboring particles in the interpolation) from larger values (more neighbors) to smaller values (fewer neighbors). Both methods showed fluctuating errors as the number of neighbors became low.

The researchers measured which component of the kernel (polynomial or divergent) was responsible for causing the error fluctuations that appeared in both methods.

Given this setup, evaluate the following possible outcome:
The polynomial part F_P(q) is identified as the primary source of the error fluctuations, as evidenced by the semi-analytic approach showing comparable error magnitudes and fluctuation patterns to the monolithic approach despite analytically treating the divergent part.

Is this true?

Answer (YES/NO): NO